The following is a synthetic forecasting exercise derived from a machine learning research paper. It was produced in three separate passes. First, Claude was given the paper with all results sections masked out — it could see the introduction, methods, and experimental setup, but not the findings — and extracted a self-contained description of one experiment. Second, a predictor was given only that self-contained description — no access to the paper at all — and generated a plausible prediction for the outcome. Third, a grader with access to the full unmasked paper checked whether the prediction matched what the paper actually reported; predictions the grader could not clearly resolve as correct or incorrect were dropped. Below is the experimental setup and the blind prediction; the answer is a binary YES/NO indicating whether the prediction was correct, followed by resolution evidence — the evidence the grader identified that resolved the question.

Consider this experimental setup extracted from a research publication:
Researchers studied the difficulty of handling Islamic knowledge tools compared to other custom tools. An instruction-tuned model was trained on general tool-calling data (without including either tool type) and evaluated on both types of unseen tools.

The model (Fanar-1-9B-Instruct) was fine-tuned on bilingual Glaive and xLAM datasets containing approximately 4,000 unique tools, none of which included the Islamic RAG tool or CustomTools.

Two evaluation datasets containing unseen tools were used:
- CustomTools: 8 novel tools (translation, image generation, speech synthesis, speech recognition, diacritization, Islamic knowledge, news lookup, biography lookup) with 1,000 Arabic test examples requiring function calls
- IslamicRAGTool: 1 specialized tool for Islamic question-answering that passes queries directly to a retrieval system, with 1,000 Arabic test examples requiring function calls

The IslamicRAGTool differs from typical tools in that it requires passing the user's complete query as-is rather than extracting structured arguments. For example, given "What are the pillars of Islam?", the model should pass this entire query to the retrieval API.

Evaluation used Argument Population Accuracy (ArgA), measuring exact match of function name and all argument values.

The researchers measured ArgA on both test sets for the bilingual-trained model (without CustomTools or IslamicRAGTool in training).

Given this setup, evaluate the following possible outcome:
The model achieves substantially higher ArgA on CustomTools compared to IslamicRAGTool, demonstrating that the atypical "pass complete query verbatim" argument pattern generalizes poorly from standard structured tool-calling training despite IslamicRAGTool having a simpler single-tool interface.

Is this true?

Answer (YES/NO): YES